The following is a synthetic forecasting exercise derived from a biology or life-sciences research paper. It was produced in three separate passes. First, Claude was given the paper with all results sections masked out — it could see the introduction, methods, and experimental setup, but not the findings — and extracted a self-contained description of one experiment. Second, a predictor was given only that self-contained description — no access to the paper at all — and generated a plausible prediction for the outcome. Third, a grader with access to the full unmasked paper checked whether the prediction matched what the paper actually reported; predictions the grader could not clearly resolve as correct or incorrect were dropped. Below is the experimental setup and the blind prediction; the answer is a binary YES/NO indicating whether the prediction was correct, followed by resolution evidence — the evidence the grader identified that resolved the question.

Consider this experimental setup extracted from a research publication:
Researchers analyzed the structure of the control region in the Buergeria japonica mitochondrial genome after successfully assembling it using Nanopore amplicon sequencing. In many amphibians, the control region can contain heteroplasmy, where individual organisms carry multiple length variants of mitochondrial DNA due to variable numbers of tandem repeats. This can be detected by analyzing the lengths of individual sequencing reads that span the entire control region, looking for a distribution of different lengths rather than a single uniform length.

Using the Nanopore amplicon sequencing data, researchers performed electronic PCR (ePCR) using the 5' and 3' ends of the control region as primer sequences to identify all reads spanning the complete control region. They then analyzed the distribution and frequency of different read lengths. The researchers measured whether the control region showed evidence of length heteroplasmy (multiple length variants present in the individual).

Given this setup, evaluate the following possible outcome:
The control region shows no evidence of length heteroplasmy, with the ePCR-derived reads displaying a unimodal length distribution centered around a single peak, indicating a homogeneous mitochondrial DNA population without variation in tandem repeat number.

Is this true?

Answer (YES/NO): NO